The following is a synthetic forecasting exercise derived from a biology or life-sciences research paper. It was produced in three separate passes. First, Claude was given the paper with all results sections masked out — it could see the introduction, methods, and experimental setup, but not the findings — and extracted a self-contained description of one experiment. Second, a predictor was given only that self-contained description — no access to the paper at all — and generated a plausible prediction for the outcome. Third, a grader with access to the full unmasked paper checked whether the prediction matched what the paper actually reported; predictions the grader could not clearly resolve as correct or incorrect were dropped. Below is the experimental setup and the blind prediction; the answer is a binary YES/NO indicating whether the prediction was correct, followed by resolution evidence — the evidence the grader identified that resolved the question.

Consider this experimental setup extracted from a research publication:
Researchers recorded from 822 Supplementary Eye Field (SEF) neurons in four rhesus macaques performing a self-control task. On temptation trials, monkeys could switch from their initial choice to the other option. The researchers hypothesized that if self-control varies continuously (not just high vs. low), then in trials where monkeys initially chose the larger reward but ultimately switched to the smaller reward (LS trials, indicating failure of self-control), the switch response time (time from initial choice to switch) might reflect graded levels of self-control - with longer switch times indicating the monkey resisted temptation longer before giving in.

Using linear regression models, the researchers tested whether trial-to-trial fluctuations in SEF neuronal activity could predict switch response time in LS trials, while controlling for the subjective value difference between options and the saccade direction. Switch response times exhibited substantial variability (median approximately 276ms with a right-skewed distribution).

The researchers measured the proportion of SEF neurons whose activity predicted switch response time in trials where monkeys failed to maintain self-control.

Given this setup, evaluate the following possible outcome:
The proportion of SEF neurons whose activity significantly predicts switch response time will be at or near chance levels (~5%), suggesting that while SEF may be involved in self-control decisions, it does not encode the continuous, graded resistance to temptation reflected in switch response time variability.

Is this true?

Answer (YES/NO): NO